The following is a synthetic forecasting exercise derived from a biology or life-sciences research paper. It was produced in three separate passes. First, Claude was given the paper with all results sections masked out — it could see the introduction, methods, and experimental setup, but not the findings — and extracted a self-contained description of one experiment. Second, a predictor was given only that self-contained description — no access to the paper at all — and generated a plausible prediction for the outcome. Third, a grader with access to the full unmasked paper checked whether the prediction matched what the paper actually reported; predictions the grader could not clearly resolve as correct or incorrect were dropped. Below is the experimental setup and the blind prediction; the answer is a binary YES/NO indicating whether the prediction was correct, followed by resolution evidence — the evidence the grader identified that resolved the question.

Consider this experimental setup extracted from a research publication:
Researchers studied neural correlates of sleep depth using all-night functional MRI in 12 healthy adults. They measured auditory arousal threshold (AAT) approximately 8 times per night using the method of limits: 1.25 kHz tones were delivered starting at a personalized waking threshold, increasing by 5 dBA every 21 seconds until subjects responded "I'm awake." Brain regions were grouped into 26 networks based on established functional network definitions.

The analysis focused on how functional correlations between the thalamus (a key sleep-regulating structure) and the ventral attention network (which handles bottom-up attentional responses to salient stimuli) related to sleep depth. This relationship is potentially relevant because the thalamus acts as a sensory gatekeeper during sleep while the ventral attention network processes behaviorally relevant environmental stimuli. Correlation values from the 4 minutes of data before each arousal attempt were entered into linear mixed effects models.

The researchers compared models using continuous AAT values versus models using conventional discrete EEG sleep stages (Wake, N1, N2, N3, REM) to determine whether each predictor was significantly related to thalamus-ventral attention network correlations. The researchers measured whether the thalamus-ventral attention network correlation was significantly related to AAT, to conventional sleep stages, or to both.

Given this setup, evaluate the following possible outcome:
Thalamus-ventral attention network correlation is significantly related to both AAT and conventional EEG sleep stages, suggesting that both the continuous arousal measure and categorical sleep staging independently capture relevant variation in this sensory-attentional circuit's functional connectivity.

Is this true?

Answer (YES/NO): NO